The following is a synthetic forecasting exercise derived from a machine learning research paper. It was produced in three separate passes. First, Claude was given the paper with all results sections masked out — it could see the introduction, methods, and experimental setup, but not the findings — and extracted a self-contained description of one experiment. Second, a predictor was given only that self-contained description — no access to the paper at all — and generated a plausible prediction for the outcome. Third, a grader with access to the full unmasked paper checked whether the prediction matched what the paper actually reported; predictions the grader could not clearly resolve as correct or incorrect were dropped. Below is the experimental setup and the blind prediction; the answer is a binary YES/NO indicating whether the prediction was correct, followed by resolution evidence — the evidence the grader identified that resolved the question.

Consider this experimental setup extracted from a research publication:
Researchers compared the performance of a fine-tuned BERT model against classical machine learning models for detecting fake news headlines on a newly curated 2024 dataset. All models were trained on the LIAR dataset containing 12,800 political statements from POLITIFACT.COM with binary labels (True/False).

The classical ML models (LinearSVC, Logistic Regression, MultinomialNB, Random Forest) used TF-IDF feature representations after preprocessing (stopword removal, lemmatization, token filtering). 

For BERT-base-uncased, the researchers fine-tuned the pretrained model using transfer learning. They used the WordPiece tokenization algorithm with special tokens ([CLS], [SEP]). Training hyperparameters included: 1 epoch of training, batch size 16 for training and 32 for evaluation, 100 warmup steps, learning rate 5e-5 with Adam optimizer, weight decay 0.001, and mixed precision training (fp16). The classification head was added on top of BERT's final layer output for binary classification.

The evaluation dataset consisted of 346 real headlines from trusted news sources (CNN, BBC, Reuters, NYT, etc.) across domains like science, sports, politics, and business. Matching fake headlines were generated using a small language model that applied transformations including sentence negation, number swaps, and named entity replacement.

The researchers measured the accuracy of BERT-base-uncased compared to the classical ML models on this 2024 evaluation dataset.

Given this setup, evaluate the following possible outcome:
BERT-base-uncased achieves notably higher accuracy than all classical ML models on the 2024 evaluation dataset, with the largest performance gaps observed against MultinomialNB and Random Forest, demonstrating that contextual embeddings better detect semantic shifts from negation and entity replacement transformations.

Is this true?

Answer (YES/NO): NO